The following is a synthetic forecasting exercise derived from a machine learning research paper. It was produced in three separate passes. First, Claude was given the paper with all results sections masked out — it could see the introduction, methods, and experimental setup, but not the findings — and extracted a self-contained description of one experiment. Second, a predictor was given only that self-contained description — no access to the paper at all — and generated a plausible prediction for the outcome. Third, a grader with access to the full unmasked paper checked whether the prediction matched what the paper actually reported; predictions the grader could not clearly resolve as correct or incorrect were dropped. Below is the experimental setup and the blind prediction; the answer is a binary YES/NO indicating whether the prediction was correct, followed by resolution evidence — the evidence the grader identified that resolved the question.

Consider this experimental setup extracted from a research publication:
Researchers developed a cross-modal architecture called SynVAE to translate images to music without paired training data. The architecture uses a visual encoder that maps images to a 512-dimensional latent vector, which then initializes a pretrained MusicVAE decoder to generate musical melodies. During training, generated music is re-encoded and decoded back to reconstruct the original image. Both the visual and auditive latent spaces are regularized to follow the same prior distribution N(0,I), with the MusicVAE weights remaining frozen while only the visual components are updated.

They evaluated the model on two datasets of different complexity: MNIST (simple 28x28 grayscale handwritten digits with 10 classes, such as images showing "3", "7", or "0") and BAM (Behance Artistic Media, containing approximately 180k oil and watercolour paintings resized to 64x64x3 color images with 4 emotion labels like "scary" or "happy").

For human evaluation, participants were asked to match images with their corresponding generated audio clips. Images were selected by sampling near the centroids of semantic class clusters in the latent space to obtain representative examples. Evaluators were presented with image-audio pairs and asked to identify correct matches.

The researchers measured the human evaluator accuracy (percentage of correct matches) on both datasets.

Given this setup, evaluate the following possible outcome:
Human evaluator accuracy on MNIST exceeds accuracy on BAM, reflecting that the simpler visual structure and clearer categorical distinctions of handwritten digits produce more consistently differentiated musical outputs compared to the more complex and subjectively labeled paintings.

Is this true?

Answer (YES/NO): YES